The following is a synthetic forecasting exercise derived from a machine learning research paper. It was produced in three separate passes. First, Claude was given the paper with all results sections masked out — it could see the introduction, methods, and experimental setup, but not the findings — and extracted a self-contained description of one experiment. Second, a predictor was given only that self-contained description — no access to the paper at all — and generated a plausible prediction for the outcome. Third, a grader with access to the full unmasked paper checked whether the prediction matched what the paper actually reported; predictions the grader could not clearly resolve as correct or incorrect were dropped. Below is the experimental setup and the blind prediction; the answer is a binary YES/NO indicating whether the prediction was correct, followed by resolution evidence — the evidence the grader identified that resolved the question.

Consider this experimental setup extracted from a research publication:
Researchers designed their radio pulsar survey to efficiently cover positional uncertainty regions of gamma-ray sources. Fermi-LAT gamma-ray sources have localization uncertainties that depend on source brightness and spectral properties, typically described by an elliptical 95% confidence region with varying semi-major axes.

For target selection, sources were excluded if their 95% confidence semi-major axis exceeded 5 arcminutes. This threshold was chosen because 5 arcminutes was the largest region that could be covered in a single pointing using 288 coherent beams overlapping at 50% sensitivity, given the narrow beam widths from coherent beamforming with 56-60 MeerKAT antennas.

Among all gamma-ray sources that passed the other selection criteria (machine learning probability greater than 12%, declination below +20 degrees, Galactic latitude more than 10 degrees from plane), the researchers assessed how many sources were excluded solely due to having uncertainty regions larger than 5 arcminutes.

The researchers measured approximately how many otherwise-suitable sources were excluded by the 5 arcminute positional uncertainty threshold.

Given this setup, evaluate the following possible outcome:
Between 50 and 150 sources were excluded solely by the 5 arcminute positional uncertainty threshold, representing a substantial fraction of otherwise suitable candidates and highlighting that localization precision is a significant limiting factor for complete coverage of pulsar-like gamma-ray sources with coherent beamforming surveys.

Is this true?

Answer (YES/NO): NO